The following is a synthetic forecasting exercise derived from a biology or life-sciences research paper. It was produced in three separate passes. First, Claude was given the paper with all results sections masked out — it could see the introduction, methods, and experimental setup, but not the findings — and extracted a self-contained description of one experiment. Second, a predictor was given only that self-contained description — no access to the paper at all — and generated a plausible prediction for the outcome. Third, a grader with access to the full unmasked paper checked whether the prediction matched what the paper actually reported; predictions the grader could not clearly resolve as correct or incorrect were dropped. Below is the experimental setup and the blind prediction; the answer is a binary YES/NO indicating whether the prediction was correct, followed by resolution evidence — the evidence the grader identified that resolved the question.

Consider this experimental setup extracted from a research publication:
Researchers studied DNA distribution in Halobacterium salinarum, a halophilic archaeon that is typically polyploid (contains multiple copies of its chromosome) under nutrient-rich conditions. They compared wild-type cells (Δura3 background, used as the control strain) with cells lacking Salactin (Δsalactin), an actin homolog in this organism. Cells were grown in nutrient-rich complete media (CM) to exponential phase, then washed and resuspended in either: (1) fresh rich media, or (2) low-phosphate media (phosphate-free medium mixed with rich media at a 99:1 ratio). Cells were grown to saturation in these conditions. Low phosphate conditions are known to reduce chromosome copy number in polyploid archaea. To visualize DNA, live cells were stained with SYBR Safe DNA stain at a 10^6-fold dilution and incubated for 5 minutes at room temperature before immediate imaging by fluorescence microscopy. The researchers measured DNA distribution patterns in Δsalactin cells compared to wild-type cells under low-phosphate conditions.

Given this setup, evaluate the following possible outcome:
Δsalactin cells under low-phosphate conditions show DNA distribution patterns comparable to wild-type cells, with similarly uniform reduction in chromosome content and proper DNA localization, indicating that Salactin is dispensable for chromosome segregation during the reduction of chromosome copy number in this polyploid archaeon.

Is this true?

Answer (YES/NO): NO